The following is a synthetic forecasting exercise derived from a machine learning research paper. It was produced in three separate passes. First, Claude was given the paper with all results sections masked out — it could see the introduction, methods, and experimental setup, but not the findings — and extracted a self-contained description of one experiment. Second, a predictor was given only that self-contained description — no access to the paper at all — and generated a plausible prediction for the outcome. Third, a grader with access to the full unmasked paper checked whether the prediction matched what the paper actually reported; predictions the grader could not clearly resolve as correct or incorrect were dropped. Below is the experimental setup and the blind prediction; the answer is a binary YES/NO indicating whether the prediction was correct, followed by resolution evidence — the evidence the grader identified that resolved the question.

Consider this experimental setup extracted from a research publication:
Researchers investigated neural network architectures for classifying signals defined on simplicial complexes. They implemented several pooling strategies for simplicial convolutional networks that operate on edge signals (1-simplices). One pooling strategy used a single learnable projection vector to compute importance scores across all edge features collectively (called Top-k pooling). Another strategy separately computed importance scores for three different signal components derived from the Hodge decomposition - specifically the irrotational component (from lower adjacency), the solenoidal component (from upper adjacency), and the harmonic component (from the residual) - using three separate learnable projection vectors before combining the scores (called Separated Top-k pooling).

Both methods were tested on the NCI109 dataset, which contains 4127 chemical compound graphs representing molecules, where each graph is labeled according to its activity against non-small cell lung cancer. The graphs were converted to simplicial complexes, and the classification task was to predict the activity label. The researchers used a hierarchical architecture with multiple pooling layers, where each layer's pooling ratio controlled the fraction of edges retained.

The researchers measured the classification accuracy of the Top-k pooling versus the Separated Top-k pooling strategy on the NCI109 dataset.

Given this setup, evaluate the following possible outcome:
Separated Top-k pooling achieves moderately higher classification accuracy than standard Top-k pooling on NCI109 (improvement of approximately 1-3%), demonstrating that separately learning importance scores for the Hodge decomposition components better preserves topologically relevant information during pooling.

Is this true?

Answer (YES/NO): NO